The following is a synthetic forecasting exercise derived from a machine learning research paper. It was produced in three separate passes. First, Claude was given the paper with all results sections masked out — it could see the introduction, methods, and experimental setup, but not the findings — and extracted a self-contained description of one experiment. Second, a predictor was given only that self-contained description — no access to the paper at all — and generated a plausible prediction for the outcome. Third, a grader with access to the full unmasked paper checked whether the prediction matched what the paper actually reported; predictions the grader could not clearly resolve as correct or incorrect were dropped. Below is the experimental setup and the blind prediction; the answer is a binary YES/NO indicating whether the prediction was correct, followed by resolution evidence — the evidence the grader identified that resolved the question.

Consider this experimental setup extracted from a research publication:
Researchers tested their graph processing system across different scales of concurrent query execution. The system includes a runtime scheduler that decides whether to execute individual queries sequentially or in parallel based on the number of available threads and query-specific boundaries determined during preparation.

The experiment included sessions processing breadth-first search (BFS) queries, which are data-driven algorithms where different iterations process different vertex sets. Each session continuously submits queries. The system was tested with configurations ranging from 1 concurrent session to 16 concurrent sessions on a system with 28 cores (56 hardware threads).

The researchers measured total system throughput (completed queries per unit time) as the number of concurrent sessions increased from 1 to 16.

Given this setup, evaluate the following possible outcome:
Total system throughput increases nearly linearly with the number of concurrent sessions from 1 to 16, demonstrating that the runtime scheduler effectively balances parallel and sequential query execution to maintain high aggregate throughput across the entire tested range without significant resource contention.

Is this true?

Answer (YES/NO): NO